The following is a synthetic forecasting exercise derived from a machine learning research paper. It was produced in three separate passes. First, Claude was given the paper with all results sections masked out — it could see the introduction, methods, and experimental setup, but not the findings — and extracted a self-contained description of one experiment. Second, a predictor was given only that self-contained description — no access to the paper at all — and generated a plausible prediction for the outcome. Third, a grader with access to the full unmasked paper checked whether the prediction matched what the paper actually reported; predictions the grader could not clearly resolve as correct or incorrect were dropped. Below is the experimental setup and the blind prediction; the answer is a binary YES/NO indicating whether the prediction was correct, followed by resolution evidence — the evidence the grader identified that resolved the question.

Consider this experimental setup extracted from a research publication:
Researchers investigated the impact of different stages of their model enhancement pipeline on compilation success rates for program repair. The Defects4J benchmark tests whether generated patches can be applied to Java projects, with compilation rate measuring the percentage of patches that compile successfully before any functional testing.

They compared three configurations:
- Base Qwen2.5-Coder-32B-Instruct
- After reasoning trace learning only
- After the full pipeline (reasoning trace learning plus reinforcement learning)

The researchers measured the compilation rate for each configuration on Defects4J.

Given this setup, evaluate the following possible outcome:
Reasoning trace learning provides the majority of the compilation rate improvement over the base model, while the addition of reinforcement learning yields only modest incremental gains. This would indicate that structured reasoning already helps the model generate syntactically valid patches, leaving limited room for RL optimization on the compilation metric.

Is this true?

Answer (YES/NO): NO